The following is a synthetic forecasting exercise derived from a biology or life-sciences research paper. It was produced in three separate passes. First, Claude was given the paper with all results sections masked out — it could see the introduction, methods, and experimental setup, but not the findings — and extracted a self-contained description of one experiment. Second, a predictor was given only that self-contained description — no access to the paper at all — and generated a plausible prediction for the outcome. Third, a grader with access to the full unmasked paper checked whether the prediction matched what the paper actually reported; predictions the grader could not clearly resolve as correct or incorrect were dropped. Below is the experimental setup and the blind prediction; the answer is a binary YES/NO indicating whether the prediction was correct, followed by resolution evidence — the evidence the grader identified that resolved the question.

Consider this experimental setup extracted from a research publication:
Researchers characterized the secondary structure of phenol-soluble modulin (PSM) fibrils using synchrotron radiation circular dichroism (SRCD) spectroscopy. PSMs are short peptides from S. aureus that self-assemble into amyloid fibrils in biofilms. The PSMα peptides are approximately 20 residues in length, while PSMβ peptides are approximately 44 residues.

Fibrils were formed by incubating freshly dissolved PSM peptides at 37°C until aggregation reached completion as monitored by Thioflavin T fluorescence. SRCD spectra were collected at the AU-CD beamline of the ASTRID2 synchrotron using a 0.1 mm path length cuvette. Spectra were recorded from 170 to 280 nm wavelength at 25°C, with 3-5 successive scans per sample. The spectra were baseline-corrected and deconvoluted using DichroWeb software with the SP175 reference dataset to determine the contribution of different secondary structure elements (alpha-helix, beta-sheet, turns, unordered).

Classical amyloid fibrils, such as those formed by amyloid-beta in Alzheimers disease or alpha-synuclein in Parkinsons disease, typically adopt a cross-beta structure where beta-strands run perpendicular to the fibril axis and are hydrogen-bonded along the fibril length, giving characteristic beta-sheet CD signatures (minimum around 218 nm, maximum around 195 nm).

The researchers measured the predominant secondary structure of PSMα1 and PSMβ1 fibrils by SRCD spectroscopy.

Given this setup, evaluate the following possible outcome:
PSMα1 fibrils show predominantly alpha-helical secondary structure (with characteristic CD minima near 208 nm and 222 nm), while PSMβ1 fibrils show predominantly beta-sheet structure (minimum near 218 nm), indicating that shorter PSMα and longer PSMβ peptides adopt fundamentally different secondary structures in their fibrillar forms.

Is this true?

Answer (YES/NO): NO